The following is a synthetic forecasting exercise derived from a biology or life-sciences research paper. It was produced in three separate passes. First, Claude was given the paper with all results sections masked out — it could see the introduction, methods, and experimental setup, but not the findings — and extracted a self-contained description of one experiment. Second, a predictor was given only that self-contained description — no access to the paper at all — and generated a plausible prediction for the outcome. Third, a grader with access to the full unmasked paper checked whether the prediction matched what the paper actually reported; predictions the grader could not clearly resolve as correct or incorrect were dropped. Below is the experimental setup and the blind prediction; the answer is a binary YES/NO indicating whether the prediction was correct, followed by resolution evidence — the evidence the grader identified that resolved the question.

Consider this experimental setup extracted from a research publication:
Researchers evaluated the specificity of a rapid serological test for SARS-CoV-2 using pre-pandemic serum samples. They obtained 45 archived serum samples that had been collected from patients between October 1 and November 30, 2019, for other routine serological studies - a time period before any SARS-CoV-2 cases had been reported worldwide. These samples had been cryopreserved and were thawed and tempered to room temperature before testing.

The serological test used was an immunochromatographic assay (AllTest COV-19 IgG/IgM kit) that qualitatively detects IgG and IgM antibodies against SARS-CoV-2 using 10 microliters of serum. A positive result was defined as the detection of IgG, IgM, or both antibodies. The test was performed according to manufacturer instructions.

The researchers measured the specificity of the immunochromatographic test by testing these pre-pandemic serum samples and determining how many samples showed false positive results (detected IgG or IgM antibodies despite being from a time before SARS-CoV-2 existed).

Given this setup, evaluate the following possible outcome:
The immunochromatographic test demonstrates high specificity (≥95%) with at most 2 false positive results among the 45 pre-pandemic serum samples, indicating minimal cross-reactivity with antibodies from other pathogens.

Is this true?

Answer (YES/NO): YES